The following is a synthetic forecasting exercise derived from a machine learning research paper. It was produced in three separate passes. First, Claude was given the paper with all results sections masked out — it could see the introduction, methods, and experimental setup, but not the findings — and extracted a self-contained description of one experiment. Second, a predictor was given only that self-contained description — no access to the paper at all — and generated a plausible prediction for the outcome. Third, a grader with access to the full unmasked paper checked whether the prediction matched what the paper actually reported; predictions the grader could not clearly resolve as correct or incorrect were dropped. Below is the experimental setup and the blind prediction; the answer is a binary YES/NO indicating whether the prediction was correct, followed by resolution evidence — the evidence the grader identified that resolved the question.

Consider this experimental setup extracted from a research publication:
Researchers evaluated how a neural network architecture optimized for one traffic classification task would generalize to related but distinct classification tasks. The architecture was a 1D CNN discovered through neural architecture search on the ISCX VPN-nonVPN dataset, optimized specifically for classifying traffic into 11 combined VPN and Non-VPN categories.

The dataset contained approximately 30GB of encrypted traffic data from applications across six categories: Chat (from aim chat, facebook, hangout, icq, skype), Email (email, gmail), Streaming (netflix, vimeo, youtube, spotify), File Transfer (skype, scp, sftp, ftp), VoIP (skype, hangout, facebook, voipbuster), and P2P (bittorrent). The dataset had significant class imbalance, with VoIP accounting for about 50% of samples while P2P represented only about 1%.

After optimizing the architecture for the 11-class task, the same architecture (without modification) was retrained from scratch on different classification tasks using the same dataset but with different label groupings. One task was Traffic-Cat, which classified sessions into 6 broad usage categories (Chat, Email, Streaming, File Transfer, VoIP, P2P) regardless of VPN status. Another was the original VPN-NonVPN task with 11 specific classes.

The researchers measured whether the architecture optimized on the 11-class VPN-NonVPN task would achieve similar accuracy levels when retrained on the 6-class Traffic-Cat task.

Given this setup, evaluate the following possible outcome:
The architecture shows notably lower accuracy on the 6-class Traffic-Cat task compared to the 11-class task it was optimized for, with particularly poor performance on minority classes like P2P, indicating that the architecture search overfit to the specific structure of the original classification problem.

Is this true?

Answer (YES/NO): NO